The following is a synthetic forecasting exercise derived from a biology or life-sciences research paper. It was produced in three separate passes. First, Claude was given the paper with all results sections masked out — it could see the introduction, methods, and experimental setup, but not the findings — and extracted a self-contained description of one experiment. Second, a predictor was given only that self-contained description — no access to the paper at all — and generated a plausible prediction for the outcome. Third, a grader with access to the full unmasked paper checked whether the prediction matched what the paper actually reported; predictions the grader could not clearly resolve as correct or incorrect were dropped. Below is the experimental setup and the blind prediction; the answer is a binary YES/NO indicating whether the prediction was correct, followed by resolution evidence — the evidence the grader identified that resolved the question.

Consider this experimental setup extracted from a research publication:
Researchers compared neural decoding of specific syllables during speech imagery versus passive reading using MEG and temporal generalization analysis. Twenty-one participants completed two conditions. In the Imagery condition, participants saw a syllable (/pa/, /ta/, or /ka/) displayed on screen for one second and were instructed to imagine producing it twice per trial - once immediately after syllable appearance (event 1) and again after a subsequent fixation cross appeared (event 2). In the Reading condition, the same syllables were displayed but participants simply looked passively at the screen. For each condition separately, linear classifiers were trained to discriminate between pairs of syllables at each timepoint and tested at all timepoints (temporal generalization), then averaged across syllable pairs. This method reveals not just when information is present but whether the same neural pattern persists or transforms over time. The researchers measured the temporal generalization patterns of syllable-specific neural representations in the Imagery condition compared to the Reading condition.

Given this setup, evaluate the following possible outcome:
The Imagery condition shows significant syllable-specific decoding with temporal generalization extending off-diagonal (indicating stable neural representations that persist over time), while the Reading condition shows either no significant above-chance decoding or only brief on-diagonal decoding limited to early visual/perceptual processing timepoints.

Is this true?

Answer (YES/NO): NO